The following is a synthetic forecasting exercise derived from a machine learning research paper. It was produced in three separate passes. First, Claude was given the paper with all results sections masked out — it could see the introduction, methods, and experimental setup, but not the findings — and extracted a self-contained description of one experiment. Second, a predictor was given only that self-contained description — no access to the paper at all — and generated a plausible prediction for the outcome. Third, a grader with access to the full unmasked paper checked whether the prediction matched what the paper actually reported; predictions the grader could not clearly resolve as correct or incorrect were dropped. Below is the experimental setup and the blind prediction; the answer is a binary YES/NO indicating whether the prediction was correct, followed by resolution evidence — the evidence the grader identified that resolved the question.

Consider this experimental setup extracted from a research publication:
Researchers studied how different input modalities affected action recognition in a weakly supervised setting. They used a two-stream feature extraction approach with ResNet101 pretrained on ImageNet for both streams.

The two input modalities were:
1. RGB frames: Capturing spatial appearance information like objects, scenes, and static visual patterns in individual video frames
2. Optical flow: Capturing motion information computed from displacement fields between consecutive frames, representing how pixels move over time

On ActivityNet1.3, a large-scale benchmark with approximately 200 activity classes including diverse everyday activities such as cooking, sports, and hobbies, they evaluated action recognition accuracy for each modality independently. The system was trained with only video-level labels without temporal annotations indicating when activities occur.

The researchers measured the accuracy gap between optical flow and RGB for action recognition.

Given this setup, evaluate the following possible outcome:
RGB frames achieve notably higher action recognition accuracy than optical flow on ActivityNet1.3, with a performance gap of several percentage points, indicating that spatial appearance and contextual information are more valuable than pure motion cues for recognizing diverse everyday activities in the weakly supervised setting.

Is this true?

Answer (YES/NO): NO